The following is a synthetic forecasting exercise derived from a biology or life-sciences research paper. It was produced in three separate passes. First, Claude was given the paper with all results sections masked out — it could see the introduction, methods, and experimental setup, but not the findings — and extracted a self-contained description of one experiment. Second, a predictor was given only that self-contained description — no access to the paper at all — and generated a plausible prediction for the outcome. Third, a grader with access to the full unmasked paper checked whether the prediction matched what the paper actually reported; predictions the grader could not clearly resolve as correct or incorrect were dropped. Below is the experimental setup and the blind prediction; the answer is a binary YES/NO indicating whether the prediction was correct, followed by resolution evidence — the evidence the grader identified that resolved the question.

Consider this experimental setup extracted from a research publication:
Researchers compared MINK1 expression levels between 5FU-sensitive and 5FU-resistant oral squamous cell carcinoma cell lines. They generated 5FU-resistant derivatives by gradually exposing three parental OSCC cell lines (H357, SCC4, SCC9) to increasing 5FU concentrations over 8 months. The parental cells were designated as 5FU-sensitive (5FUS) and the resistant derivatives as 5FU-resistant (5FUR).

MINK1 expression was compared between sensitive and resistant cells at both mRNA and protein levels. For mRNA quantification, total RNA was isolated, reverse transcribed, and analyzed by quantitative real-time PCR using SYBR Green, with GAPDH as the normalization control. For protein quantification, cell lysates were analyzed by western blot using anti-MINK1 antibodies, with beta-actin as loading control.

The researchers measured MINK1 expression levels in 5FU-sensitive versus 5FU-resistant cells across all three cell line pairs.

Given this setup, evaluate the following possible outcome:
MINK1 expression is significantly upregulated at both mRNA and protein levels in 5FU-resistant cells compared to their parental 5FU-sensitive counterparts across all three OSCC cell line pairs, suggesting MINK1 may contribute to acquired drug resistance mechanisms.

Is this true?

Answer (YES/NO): YES